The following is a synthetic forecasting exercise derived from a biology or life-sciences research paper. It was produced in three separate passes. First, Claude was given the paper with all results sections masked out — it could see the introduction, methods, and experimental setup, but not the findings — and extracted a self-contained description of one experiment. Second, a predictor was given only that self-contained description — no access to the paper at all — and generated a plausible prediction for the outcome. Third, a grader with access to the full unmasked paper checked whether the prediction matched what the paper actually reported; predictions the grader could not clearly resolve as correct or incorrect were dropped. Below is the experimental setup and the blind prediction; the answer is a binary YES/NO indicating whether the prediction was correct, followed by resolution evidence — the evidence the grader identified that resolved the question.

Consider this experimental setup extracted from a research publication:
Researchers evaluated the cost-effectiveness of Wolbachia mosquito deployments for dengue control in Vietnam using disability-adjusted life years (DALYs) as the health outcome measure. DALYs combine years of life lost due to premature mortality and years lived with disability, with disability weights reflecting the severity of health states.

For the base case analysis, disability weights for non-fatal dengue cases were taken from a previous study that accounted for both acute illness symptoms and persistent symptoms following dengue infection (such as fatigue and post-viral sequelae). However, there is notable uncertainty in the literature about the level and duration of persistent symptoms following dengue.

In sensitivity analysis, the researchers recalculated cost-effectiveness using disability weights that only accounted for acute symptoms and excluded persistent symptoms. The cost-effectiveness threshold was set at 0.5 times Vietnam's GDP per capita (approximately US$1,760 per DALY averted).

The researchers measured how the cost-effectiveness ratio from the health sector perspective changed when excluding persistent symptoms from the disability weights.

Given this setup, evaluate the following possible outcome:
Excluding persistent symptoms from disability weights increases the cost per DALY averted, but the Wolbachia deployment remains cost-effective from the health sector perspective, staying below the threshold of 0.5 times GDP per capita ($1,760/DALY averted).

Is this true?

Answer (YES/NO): YES